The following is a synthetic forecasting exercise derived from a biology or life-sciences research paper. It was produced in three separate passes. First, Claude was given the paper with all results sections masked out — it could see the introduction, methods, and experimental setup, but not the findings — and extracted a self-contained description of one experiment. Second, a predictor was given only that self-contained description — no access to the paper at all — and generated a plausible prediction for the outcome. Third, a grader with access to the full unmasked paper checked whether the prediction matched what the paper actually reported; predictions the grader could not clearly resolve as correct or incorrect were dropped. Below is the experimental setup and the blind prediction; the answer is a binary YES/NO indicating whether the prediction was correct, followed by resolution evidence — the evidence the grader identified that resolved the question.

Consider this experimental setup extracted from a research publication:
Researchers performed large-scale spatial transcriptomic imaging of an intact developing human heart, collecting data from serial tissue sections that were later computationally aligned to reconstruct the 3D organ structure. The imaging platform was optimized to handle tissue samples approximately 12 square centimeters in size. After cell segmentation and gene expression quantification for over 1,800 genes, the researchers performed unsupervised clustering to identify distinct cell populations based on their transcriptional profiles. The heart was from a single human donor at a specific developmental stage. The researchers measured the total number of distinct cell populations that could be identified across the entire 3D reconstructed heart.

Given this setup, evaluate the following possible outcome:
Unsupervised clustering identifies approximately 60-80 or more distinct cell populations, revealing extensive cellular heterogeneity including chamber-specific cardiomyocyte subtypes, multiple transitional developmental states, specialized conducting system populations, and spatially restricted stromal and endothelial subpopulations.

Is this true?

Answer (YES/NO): NO